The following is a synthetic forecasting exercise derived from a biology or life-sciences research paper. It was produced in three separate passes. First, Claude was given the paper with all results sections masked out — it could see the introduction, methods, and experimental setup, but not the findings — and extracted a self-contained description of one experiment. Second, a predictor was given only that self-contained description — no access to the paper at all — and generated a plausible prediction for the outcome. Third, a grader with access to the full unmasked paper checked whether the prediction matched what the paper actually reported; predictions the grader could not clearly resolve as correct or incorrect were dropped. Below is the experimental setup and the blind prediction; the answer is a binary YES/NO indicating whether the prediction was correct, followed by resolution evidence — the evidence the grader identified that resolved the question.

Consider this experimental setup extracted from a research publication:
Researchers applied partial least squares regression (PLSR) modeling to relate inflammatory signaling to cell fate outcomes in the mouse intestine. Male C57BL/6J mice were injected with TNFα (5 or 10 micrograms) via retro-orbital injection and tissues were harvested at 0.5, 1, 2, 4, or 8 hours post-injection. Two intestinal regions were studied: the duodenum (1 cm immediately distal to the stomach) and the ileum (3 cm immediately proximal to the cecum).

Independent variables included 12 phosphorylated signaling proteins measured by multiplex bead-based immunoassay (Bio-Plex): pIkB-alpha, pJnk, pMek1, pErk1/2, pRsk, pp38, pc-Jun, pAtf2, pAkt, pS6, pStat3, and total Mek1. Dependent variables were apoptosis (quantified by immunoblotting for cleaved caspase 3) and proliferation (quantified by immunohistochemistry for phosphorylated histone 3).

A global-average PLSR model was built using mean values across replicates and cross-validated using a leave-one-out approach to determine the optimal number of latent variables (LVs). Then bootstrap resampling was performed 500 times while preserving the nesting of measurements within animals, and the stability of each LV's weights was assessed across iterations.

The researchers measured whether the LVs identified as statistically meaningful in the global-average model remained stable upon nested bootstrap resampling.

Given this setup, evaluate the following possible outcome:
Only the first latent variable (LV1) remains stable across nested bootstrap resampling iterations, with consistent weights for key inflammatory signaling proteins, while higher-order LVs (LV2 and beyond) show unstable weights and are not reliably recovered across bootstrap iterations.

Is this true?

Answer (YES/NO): NO